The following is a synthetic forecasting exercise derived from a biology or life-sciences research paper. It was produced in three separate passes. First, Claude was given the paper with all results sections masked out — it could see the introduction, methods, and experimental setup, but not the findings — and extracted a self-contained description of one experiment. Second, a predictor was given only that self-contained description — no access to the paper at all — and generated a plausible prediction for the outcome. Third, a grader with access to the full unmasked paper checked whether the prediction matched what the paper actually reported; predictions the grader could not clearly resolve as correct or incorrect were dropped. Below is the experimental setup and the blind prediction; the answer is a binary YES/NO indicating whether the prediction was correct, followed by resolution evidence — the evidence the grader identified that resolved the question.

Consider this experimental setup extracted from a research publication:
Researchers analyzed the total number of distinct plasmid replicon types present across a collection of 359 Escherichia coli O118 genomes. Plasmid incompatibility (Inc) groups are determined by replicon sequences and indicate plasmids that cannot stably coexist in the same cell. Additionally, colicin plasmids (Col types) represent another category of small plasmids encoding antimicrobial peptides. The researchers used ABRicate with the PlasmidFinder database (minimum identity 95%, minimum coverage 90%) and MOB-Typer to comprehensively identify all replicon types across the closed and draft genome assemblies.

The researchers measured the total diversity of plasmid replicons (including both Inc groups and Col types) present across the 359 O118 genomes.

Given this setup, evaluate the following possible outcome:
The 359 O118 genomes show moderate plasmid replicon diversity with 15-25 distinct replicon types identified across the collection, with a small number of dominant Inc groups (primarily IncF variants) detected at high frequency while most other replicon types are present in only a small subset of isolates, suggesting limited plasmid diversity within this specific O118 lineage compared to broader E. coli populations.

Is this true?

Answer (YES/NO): NO